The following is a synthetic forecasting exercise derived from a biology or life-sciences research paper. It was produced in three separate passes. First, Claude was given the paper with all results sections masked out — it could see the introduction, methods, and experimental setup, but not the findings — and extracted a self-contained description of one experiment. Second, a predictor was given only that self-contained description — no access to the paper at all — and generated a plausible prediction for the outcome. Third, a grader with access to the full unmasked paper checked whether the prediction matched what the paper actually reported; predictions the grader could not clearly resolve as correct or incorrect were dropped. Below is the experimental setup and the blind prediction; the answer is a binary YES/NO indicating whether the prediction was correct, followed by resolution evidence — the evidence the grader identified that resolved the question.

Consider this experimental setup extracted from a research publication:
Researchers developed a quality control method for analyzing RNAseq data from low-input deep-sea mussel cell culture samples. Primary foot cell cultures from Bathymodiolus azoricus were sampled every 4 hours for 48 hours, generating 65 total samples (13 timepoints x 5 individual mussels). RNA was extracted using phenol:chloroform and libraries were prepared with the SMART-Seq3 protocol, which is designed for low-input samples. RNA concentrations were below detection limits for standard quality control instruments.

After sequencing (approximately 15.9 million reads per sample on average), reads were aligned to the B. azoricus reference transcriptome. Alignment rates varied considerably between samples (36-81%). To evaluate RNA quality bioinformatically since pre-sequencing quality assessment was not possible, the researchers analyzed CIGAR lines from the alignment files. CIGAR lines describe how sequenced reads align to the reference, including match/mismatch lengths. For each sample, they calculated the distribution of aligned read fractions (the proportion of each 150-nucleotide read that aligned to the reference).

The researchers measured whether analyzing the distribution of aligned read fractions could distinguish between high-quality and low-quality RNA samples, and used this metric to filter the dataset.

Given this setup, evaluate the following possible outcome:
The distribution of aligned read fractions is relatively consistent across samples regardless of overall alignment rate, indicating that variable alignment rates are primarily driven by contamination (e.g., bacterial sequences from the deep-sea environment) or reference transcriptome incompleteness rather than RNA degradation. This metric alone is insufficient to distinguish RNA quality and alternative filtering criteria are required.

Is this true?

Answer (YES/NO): NO